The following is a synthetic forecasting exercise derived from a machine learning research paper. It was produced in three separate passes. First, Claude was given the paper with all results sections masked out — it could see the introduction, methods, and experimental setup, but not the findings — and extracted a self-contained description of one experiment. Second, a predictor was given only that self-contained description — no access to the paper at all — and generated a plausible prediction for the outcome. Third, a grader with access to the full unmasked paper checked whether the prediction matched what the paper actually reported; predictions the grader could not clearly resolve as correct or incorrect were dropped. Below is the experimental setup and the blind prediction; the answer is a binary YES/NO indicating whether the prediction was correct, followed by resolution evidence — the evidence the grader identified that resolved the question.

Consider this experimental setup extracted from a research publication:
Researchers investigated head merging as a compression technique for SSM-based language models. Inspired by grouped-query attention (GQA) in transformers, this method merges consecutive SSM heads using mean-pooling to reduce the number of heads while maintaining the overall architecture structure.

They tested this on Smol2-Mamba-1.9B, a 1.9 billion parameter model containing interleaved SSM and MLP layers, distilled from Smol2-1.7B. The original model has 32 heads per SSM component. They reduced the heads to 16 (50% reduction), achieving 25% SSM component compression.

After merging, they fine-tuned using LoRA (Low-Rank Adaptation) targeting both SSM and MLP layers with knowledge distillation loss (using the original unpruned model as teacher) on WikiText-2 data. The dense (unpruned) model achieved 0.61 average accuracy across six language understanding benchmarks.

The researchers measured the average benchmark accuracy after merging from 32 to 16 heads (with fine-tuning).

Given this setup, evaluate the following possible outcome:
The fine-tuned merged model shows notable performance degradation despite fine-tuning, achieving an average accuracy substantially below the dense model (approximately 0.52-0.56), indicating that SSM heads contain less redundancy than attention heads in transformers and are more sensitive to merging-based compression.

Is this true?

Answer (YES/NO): NO